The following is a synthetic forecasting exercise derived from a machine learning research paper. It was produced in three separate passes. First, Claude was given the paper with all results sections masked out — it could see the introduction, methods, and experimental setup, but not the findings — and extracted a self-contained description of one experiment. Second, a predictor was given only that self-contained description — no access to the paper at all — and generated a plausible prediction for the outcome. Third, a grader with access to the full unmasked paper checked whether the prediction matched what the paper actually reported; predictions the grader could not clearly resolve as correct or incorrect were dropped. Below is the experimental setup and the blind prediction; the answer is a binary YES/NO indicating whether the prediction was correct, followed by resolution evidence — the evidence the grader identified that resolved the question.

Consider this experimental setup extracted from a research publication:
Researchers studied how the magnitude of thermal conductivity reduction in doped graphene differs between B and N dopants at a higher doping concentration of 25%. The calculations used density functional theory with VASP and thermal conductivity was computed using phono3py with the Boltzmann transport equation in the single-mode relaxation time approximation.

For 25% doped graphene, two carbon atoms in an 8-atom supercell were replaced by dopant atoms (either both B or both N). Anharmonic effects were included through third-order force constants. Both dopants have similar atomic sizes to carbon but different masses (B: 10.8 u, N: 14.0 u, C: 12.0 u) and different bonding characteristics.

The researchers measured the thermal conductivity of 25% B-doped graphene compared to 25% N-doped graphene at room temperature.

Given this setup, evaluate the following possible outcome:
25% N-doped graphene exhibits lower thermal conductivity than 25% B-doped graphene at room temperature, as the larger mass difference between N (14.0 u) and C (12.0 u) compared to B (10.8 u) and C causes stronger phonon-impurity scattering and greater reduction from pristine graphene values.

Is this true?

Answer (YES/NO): NO